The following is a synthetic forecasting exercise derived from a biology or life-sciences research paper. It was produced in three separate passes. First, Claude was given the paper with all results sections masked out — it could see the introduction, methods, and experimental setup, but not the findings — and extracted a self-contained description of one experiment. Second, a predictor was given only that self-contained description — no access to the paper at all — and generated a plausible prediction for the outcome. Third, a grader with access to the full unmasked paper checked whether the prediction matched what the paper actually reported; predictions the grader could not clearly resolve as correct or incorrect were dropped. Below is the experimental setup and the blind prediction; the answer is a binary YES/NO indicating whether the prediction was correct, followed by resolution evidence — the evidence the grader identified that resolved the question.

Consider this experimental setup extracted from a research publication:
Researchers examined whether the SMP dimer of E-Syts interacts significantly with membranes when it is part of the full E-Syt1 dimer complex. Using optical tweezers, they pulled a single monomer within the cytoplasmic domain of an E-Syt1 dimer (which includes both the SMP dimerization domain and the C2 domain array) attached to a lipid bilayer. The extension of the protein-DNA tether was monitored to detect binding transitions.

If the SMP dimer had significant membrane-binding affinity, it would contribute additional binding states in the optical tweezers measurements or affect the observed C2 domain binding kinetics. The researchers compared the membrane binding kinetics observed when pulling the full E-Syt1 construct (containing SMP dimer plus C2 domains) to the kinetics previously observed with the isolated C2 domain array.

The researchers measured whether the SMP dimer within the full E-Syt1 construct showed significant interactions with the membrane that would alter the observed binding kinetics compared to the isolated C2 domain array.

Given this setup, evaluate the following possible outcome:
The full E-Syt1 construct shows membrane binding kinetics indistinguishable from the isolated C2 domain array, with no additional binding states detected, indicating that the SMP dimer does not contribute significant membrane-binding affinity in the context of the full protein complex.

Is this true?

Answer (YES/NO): YES